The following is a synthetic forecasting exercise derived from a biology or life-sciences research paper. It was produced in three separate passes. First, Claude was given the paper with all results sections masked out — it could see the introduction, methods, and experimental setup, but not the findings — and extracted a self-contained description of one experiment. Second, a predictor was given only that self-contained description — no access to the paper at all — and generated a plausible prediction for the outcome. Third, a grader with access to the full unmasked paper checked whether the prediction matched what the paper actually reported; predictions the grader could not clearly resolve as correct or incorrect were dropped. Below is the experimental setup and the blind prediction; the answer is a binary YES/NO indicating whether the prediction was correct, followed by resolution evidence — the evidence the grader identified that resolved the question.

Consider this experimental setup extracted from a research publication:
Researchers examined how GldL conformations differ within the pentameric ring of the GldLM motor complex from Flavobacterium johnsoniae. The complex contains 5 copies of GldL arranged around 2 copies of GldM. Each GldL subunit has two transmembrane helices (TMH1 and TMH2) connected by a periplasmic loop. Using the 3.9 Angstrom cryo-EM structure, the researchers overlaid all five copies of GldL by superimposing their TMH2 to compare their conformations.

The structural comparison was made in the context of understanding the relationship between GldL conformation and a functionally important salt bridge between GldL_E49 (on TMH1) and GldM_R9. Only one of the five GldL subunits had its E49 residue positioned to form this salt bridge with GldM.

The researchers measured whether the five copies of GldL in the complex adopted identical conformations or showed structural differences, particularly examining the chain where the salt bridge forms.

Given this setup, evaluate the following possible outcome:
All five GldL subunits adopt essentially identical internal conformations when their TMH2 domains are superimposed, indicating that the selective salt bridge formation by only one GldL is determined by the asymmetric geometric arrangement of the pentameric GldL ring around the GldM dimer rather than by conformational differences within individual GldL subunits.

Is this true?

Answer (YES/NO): NO